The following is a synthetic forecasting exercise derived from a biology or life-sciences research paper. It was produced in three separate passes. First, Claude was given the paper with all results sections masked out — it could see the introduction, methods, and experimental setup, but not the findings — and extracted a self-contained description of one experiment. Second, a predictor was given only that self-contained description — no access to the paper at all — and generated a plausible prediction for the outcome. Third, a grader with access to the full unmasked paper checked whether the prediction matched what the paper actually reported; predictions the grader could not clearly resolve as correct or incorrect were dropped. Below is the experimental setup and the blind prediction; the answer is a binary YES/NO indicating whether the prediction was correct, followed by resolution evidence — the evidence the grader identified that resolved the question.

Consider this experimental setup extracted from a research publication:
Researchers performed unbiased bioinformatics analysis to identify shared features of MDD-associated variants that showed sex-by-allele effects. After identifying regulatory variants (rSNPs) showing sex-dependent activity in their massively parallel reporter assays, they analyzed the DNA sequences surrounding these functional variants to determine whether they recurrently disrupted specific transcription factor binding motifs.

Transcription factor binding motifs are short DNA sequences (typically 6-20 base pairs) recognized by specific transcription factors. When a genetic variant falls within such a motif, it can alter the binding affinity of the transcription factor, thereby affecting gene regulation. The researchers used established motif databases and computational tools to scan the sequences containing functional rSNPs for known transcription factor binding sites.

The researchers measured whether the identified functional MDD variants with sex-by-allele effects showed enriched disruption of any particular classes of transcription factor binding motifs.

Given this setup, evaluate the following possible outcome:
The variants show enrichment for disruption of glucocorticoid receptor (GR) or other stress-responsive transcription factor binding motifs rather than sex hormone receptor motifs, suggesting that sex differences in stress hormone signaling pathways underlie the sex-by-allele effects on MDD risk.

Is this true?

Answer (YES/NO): NO